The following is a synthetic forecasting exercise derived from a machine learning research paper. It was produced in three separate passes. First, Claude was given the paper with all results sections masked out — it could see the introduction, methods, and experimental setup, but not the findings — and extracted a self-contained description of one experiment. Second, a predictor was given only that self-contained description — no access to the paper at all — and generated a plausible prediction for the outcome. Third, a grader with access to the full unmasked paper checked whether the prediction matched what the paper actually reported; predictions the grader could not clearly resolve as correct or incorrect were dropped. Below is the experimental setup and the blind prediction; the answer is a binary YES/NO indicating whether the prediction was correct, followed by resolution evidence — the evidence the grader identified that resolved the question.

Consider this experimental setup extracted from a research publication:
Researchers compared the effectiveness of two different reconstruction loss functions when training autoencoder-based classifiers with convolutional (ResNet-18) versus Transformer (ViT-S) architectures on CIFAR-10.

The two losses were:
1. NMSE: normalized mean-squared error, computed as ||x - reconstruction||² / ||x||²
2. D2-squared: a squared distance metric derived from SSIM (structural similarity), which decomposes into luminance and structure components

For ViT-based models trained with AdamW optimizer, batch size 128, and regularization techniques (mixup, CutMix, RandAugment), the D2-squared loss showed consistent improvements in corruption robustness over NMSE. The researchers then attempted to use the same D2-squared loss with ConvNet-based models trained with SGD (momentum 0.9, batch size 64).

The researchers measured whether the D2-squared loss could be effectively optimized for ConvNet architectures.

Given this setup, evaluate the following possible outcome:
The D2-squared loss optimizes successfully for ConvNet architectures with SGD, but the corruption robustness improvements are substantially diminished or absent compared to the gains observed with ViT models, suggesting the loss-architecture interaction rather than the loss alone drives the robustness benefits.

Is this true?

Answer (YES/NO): NO